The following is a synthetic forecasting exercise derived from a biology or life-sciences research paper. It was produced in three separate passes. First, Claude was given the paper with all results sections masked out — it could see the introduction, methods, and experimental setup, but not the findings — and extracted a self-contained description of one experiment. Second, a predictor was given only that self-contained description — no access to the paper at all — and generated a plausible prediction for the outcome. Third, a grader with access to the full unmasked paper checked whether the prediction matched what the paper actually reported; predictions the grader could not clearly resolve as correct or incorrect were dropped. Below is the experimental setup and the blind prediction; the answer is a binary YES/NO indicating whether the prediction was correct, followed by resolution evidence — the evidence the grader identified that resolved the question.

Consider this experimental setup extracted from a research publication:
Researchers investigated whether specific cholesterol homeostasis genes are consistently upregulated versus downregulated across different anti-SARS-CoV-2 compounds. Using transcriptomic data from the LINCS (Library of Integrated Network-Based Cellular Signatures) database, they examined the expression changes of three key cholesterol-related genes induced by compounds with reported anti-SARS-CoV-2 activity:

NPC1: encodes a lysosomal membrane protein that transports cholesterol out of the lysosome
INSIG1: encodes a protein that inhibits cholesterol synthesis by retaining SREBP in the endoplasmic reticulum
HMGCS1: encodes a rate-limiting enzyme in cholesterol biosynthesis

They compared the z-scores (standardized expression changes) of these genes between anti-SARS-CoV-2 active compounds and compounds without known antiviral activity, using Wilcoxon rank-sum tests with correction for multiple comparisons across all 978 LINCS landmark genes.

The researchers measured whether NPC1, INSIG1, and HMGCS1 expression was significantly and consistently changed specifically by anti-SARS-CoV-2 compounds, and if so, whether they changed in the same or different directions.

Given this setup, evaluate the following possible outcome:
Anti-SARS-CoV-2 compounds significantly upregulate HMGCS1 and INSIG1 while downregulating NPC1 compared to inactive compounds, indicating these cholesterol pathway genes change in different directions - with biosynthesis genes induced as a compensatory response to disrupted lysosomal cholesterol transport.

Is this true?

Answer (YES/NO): NO